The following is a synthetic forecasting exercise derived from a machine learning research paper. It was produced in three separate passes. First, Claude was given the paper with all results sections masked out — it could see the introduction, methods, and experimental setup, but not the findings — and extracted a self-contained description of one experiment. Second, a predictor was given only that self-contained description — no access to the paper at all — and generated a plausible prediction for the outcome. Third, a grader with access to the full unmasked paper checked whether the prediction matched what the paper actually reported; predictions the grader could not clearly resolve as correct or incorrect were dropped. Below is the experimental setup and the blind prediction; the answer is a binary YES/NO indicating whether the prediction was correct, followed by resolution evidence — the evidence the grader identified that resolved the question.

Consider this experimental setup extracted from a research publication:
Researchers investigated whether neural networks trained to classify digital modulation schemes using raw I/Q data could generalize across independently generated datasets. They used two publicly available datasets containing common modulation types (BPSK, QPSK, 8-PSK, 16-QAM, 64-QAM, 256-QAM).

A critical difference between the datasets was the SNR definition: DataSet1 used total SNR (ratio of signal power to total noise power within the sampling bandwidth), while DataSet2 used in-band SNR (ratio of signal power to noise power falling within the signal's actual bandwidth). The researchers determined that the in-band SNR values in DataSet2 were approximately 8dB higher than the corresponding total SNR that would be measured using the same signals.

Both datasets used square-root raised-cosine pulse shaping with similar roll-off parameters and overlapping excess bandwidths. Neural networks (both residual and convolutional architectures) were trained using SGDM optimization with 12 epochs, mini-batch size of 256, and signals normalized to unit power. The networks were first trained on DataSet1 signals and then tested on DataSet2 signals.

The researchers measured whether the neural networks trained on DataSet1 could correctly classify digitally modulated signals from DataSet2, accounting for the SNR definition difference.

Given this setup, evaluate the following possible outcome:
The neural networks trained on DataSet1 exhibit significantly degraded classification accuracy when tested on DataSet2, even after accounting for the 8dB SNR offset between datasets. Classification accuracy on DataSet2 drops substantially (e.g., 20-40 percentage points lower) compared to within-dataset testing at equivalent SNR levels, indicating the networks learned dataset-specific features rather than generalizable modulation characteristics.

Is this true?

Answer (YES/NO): YES